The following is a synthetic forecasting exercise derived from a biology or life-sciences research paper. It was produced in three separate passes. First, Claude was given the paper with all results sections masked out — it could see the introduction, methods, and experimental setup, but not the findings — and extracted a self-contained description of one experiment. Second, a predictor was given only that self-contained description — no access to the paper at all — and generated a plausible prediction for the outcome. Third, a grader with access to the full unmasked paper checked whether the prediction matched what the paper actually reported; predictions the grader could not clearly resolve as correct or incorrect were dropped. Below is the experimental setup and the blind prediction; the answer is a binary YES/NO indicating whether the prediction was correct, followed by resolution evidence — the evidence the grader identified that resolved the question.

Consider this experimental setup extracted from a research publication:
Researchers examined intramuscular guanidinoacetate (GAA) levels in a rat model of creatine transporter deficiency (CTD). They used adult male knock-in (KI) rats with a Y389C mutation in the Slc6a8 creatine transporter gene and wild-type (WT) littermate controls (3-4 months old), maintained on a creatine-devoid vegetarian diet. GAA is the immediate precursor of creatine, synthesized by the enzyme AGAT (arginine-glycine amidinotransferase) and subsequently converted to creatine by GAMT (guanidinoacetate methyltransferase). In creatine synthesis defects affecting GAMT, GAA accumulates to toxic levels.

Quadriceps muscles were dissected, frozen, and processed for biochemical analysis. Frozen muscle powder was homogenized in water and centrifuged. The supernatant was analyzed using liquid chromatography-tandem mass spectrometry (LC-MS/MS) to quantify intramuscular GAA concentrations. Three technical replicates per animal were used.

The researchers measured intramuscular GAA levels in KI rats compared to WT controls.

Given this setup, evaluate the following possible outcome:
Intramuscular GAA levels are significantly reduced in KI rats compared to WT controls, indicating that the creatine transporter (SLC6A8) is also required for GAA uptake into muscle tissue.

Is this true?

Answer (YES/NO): NO